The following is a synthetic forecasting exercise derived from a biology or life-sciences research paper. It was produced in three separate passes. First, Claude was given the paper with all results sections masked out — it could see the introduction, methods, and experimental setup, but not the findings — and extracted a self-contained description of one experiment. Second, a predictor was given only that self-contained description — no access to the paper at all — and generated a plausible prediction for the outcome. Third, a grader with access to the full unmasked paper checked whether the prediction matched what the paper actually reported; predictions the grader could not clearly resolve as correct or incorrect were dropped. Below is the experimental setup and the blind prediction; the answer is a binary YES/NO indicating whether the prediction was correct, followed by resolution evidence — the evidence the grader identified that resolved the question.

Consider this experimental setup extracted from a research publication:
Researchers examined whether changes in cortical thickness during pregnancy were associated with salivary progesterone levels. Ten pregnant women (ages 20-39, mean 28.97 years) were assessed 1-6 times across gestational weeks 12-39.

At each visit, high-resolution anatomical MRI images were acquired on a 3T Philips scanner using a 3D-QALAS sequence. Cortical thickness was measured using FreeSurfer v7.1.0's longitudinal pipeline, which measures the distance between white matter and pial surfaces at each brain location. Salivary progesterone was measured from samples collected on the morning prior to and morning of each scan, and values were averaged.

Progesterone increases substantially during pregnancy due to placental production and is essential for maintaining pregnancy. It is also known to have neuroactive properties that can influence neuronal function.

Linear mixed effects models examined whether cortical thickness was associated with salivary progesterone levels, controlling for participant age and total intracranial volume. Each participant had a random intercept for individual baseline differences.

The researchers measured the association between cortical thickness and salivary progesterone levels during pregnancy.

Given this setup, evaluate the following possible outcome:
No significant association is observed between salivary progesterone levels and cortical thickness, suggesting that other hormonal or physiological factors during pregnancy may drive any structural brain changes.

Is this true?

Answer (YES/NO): NO